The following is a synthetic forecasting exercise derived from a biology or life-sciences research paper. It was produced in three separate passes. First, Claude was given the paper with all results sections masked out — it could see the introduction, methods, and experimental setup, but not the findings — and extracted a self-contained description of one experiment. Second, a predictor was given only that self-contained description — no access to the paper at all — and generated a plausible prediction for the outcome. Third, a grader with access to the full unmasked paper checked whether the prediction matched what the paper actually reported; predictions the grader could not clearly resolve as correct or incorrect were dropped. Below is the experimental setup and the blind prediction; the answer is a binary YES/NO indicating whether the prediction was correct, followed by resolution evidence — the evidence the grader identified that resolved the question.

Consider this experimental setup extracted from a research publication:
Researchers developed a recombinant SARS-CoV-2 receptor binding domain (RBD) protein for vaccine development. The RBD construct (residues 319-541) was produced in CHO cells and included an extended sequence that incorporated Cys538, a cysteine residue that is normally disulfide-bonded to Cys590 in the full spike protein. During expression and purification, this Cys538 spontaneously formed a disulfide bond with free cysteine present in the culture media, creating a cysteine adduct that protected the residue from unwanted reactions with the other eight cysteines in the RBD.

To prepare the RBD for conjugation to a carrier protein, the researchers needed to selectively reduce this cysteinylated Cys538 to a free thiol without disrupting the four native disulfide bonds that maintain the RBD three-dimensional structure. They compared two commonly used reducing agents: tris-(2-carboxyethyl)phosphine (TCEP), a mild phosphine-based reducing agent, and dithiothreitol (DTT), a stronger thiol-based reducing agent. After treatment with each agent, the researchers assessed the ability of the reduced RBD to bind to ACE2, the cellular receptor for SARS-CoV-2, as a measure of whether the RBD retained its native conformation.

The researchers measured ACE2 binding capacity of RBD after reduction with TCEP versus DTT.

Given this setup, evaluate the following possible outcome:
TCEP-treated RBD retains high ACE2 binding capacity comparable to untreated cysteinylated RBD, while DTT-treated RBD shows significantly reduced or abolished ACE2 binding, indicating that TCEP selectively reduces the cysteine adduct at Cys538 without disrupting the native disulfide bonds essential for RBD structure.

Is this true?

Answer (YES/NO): YES